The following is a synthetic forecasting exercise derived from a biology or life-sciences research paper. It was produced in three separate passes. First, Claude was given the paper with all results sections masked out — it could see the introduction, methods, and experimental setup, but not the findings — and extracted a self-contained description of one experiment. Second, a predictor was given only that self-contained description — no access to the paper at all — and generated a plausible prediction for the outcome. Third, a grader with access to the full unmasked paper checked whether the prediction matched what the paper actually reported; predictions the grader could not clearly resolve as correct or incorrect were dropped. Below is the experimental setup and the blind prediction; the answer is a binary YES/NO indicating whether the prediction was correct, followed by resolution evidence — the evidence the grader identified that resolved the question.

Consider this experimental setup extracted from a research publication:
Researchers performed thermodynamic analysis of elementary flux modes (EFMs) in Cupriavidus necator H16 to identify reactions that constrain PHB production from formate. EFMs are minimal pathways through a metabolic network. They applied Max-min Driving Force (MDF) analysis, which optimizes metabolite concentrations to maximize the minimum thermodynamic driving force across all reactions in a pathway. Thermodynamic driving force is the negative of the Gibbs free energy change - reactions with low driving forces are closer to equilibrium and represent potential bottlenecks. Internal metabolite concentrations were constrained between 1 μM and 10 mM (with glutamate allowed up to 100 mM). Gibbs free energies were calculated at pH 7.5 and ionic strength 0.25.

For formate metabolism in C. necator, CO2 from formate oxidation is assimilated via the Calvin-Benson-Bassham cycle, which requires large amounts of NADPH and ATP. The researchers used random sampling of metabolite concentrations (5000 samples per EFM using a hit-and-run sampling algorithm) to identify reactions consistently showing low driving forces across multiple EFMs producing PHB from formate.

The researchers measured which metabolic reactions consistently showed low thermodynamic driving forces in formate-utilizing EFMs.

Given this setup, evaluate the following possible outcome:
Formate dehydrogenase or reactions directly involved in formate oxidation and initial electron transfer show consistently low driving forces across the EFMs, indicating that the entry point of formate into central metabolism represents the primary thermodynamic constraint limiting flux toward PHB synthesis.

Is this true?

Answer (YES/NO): NO